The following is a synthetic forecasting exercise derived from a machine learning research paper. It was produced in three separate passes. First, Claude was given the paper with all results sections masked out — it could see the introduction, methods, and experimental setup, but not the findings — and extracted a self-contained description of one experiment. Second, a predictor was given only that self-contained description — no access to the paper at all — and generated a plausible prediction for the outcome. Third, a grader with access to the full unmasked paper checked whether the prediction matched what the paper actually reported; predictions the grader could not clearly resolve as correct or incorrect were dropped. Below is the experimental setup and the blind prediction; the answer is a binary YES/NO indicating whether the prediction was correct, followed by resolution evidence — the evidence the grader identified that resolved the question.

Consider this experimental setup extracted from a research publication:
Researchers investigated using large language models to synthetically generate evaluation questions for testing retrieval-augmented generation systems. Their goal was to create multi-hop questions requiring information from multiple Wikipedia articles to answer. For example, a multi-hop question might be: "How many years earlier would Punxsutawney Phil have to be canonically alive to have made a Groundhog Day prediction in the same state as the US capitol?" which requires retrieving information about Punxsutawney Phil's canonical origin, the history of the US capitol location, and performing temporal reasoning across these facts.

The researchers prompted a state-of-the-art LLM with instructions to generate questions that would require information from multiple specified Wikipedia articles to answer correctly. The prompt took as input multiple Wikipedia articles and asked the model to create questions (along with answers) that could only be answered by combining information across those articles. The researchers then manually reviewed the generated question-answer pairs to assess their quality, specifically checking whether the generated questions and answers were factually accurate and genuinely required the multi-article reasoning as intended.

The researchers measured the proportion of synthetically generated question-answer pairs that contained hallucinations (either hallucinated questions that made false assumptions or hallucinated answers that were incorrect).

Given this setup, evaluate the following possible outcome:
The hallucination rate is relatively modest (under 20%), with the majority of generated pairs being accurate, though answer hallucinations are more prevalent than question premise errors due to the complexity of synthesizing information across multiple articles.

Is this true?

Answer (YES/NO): NO